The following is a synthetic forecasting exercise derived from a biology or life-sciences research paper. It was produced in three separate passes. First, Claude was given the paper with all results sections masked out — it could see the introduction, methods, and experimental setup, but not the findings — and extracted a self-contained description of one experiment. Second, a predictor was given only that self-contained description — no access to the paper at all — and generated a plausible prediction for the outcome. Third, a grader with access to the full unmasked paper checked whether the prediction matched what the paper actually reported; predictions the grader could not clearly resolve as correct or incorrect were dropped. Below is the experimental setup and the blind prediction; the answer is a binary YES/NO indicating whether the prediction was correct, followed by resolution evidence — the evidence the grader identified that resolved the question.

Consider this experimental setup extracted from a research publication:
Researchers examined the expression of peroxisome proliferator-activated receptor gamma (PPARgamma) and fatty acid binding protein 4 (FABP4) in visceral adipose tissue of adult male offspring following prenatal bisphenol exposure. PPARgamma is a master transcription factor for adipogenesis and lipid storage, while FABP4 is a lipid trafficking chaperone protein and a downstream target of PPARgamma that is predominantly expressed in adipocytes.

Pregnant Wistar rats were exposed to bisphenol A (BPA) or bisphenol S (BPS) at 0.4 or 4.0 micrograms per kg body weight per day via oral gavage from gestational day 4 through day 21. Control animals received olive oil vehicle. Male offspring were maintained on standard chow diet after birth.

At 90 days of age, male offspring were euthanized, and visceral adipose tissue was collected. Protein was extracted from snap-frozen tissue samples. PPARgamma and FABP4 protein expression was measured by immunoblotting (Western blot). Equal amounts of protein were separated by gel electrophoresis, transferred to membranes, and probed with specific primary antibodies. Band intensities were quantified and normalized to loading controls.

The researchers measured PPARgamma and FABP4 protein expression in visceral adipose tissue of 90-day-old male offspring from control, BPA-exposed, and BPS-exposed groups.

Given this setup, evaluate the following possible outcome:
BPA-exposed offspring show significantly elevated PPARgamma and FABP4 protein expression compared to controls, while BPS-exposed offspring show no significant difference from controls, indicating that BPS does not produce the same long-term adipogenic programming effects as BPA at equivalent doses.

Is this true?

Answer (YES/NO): NO